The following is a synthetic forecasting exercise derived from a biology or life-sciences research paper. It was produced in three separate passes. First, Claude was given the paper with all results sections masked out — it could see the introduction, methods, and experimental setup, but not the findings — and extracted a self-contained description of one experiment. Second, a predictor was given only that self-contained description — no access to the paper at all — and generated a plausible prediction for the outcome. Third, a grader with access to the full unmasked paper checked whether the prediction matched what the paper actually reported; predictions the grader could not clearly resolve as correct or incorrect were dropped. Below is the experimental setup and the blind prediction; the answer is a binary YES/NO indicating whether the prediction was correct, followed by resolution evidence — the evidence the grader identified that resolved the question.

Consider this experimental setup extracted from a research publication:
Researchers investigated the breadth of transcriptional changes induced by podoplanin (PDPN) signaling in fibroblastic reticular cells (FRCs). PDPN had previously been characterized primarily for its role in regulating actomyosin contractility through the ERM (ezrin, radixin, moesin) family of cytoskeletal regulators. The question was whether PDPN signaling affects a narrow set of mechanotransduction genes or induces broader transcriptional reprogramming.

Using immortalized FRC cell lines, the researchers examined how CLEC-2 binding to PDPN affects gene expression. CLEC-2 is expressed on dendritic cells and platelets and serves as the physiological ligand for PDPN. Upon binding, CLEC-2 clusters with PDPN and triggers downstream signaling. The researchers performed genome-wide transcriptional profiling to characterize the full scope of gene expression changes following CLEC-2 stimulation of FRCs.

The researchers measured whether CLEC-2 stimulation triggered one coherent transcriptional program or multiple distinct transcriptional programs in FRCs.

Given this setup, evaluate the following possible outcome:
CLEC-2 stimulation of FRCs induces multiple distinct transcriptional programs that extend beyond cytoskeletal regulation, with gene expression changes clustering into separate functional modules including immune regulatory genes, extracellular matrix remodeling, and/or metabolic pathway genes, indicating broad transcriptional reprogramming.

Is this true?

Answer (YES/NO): YES